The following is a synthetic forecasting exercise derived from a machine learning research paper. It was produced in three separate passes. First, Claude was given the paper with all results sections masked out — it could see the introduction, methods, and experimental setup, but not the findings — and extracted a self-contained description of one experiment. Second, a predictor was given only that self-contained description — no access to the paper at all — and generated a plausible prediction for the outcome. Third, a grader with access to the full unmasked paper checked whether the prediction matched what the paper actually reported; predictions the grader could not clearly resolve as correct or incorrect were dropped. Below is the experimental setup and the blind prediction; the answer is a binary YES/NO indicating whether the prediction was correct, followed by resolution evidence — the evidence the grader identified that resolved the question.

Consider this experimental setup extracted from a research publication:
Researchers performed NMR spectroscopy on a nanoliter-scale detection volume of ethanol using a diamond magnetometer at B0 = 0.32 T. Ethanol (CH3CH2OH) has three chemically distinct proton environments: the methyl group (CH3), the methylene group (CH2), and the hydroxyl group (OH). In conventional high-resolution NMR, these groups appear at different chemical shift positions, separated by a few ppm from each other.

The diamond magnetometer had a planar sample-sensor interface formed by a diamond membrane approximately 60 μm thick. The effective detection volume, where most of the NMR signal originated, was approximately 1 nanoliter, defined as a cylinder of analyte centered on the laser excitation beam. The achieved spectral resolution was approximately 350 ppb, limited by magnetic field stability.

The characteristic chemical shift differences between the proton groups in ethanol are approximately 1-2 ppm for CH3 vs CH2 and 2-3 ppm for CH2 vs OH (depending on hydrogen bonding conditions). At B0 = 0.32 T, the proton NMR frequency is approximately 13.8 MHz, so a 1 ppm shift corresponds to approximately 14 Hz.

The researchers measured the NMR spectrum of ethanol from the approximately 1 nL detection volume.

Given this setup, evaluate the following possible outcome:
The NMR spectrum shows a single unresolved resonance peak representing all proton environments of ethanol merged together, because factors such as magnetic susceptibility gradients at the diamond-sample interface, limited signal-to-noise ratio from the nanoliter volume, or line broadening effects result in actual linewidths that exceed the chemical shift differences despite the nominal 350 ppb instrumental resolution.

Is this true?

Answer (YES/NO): NO